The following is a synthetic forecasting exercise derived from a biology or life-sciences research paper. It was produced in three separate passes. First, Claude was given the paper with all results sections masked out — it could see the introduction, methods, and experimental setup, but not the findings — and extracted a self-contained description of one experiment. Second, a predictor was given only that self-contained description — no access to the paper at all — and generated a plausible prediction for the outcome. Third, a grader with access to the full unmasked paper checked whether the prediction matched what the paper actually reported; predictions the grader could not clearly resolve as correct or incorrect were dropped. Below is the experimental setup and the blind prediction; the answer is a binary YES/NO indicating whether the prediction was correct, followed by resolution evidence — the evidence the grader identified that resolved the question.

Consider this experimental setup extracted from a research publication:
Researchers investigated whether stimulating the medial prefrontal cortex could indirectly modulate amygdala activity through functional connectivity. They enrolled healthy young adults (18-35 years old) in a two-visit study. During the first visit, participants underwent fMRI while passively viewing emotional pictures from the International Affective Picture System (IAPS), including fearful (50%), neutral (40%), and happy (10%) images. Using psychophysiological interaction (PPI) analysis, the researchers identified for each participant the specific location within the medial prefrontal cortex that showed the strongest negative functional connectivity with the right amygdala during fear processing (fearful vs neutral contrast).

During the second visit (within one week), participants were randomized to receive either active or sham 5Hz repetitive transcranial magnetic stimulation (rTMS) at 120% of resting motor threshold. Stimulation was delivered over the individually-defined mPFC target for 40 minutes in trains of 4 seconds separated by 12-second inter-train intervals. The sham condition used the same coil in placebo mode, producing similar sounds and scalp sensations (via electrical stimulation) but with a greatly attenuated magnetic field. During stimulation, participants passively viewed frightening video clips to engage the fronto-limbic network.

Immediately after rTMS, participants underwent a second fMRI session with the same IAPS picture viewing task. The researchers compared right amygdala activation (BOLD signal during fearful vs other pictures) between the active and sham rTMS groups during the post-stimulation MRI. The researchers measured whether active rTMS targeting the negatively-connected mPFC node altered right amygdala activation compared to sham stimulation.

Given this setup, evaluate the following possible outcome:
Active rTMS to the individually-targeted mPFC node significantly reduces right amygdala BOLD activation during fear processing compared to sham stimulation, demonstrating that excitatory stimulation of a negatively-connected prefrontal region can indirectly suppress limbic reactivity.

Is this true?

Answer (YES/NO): NO